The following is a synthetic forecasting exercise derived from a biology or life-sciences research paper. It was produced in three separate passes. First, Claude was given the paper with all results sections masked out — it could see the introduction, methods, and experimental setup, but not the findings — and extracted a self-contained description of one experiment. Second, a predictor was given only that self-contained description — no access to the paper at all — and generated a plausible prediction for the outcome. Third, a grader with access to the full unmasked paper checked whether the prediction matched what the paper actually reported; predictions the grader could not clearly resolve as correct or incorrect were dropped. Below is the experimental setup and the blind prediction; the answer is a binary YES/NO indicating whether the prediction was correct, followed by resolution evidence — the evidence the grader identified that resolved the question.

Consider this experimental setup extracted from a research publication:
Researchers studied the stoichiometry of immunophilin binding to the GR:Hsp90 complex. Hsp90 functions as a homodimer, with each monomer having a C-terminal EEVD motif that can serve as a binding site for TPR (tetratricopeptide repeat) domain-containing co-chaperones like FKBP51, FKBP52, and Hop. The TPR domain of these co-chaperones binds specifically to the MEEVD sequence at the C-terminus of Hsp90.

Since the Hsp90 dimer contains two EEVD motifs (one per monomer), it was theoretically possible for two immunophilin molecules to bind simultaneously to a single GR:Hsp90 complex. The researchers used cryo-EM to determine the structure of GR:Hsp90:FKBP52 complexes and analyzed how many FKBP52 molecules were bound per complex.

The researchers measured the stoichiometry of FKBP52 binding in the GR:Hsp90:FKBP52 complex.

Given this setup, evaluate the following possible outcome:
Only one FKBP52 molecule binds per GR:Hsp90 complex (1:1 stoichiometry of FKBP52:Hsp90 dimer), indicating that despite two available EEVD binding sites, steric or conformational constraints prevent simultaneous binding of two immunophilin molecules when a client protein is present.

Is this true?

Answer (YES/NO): YES